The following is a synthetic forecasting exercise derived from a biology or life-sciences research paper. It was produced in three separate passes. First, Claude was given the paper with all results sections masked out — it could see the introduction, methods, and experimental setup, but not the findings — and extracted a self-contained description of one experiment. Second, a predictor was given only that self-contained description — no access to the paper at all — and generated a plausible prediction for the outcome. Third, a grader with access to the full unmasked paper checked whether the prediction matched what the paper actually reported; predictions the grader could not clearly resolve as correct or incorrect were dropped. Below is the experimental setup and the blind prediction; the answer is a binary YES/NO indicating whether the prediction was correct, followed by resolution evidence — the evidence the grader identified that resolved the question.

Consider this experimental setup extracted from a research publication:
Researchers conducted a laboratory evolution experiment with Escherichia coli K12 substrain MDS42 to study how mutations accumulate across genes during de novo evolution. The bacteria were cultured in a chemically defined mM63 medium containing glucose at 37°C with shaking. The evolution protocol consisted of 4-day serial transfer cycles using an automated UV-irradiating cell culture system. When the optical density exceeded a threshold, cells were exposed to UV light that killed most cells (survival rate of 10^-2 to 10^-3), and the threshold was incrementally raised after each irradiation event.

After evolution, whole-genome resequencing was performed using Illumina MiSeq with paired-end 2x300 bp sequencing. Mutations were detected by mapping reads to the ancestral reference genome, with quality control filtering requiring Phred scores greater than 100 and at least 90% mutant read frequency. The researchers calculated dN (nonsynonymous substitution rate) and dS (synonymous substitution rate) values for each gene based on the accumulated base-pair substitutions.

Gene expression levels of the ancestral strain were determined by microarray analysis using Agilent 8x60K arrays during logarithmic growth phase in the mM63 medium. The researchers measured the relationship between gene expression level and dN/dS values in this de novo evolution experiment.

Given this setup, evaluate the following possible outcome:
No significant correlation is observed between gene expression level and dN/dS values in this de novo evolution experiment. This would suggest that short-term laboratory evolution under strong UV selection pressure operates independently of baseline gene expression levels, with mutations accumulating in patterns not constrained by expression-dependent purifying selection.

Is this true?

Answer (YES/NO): NO